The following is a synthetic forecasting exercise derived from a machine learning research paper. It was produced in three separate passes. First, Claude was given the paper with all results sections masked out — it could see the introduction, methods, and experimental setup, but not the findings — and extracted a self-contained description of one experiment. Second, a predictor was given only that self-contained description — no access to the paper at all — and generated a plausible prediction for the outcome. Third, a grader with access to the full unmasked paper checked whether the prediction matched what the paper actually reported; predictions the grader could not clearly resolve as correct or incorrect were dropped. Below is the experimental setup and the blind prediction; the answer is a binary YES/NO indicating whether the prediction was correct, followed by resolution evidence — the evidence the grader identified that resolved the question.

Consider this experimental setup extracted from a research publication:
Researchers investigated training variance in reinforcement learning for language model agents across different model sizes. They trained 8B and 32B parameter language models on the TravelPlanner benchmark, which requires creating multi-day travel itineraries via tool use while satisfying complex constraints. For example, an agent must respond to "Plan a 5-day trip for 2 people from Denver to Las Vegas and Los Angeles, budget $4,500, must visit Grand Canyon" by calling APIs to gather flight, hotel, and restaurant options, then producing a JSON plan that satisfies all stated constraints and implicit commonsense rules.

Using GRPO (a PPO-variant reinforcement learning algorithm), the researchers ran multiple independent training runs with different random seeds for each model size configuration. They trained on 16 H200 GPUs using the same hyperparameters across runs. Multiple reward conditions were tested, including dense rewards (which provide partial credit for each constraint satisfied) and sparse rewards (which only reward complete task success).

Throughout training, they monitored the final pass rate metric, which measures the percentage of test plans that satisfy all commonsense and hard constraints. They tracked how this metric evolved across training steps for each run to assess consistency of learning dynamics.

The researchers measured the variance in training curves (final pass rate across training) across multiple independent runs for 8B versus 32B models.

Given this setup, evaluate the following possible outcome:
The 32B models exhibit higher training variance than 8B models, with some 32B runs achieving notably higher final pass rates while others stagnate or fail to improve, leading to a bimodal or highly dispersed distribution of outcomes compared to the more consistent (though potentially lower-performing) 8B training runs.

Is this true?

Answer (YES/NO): NO